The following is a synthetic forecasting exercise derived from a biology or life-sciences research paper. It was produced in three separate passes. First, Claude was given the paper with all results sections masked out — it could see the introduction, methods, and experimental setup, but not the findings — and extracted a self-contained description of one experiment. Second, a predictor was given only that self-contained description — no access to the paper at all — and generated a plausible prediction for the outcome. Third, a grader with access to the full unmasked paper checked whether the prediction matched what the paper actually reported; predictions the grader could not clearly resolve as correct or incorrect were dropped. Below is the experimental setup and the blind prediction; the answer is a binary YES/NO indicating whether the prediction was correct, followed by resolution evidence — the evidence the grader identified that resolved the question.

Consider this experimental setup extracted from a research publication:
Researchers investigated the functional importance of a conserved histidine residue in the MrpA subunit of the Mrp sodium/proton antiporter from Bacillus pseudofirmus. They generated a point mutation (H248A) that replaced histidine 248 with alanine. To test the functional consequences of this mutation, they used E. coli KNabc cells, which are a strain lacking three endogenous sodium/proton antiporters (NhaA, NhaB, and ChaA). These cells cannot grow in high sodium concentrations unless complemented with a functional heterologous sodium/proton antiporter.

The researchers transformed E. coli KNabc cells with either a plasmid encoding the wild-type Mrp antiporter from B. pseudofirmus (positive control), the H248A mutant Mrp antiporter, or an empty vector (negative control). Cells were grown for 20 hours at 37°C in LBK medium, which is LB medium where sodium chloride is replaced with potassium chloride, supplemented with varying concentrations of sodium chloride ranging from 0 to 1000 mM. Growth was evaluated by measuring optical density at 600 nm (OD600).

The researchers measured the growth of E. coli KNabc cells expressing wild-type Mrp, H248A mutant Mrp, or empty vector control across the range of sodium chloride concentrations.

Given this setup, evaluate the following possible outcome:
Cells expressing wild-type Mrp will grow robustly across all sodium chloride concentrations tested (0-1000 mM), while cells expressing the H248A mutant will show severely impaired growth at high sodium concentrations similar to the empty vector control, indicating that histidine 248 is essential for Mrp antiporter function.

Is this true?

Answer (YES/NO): YES